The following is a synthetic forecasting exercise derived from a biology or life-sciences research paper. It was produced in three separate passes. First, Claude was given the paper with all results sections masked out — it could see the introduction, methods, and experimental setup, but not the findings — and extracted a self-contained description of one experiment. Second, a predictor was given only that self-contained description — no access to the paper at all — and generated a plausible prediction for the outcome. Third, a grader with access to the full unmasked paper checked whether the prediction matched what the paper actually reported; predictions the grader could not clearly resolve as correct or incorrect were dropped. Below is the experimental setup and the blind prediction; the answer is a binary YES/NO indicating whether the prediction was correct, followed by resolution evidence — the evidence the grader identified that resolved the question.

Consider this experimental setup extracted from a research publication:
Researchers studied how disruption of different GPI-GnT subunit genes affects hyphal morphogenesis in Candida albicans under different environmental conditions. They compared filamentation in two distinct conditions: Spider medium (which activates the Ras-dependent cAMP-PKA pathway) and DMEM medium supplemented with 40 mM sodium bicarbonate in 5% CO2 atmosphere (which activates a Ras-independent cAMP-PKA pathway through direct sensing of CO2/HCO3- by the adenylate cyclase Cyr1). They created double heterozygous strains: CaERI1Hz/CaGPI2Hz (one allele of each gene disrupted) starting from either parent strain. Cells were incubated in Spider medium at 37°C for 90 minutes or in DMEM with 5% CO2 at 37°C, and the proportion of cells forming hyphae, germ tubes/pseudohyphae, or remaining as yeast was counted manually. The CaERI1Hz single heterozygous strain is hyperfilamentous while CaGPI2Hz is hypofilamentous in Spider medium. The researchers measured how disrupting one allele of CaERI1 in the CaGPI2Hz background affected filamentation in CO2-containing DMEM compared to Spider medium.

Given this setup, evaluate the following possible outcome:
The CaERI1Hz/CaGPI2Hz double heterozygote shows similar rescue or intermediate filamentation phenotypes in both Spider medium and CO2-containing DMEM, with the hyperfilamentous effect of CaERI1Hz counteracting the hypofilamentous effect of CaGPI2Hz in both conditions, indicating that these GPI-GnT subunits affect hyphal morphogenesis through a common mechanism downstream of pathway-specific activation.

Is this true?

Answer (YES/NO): NO